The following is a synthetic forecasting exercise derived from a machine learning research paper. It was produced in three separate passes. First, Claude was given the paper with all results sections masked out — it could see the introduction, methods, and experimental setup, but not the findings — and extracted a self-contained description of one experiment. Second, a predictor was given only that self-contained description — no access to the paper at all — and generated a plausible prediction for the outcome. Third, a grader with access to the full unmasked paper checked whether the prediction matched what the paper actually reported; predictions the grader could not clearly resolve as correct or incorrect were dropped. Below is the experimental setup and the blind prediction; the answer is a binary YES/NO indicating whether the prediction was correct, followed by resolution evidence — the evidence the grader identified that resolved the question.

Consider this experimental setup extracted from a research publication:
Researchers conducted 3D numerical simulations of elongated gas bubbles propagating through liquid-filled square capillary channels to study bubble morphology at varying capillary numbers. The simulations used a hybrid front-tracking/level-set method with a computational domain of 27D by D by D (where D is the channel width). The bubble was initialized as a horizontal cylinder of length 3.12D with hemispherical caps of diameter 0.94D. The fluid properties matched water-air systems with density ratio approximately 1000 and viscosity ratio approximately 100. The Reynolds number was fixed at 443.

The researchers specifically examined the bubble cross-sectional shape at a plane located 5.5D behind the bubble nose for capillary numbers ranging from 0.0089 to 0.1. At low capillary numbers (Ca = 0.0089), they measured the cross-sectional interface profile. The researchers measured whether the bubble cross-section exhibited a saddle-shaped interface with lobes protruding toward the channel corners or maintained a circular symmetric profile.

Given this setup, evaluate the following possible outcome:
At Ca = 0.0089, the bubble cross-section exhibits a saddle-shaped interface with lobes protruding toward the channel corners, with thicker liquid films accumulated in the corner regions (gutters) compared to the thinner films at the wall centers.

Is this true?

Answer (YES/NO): YES